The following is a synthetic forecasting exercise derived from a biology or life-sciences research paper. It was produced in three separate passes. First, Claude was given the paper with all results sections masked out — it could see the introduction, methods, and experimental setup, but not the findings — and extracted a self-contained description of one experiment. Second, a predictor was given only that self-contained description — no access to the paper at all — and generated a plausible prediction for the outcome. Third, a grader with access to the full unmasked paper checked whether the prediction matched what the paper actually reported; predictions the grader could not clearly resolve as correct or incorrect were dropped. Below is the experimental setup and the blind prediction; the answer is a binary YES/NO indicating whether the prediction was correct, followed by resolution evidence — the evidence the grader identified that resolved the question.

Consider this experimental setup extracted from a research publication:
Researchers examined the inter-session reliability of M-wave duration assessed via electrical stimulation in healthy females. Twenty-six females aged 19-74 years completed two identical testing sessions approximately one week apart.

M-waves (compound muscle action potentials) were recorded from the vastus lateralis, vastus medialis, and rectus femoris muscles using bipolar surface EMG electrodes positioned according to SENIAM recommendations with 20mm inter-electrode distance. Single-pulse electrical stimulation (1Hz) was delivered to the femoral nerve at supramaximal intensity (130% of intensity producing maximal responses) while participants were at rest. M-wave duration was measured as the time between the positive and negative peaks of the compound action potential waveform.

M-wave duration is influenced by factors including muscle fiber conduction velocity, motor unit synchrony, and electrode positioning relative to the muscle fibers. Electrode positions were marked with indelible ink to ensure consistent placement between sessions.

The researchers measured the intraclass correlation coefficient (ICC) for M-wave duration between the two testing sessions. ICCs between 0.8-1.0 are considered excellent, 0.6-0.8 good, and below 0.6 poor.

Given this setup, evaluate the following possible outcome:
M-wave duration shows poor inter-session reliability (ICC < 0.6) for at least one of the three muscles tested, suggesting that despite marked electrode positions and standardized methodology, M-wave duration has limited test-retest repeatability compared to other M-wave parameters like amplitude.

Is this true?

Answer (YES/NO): NO